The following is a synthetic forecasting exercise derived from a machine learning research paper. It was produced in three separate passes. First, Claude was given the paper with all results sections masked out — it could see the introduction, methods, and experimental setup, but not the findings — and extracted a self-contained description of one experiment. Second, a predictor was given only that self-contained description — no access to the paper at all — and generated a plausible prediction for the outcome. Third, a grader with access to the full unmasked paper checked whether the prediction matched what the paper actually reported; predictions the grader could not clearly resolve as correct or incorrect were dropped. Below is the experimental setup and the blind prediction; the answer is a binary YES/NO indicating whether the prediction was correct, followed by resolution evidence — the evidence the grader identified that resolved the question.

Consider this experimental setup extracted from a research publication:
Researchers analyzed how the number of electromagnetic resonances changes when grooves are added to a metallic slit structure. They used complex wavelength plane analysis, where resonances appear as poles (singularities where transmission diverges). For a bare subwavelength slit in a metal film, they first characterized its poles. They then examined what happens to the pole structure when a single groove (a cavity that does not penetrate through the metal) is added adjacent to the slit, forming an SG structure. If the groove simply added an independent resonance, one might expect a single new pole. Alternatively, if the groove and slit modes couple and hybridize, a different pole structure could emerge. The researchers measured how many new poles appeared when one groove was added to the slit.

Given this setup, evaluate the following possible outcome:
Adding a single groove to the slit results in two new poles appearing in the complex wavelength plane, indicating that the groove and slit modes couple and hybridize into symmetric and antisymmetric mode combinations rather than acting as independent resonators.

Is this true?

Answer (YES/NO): YES